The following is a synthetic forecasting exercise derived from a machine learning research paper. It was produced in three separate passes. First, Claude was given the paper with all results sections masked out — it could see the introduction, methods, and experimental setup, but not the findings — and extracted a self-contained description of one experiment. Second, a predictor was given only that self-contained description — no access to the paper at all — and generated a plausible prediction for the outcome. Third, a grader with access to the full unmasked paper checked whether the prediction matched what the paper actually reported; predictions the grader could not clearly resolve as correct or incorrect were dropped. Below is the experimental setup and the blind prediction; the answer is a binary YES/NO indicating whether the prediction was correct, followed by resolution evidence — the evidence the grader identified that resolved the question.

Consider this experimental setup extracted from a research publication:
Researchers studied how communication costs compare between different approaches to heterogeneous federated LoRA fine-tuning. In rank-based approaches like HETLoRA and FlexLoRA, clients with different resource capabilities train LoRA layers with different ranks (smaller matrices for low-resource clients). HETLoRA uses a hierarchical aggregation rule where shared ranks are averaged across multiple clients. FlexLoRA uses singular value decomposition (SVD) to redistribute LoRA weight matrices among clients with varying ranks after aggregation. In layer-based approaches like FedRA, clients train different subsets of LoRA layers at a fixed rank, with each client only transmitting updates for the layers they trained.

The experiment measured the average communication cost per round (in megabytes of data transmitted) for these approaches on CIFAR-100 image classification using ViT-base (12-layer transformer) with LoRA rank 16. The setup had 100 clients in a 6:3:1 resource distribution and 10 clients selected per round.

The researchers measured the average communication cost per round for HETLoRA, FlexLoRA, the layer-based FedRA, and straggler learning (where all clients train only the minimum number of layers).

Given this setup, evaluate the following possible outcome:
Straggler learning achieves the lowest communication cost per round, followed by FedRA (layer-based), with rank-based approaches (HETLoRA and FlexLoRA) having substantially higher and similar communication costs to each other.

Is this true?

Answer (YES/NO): NO